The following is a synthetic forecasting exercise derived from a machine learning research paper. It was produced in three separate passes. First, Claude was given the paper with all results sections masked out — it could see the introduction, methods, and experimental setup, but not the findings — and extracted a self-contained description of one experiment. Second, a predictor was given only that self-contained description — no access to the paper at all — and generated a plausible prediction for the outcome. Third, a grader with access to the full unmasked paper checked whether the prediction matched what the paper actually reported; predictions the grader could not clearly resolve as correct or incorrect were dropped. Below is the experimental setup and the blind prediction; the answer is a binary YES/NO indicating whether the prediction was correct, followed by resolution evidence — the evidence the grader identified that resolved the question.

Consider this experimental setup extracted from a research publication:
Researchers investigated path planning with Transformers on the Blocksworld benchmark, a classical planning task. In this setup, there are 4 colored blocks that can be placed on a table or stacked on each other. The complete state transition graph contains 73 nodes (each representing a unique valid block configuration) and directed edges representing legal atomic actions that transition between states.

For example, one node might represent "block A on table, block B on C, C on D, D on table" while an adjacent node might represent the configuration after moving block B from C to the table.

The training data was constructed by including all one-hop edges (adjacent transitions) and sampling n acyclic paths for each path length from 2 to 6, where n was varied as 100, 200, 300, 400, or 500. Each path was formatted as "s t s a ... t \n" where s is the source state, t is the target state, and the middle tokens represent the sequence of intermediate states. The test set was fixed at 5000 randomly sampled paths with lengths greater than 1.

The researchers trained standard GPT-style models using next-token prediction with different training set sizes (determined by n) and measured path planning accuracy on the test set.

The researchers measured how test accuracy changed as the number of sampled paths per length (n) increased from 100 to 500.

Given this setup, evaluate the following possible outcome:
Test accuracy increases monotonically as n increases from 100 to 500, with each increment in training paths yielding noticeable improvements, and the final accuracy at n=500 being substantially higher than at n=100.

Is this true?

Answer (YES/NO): YES